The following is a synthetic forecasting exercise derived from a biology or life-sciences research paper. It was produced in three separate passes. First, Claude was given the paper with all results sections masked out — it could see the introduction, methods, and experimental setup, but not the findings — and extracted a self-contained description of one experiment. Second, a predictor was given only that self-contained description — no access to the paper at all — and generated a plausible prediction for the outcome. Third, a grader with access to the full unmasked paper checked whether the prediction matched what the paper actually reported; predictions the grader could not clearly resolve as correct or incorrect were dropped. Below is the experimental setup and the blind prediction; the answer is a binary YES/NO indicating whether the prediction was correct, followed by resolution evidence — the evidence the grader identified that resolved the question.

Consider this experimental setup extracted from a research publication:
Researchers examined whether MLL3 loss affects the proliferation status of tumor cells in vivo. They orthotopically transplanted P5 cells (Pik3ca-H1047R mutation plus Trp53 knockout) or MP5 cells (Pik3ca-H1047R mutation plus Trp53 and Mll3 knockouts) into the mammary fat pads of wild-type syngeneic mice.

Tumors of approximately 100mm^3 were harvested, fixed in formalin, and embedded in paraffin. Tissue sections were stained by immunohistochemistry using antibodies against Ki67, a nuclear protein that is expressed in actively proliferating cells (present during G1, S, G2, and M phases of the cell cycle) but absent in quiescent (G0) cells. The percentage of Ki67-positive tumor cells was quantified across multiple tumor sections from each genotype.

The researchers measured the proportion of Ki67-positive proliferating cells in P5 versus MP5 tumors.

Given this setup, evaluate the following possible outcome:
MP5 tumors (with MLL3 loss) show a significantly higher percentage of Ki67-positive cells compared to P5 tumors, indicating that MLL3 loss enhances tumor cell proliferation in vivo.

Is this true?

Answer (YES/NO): YES